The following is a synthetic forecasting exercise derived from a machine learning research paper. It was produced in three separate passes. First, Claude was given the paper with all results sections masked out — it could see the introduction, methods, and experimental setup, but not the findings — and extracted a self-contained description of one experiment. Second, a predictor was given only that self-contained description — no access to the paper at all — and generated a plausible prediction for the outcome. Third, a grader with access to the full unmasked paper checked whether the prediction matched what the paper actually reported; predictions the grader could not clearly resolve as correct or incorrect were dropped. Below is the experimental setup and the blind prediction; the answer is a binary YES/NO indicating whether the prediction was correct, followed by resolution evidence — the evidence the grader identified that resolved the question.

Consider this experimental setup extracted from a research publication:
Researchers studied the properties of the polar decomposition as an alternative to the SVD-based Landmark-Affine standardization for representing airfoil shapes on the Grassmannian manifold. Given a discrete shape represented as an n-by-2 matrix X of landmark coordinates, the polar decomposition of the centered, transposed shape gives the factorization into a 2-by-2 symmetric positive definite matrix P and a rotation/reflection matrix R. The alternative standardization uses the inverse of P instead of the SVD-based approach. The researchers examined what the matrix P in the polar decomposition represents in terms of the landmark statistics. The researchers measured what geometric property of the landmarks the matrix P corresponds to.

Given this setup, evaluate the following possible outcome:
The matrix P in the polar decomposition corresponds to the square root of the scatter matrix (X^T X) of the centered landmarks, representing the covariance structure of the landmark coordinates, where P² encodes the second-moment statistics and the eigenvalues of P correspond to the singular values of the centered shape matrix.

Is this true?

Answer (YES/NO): NO